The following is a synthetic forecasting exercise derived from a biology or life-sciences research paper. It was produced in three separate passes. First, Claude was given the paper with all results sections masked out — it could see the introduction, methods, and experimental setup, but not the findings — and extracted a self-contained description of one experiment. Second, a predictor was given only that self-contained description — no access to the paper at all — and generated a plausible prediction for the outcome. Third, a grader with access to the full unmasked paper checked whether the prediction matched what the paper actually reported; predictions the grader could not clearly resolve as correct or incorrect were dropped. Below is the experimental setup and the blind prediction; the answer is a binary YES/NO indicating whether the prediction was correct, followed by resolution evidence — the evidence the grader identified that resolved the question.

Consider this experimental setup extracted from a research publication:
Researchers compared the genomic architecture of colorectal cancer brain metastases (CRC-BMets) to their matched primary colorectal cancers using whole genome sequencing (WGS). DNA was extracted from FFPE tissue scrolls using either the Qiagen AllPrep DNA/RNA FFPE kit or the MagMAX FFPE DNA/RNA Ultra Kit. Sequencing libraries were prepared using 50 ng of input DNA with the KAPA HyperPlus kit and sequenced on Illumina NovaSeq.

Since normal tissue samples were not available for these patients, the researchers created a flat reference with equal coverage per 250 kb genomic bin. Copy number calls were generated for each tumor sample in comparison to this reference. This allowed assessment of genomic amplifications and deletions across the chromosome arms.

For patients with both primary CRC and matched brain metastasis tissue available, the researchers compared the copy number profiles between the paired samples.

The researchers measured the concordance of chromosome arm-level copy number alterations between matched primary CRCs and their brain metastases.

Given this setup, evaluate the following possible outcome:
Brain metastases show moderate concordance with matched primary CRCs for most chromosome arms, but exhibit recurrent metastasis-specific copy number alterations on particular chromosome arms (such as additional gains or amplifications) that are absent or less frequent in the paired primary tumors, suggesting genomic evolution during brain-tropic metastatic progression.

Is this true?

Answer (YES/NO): YES